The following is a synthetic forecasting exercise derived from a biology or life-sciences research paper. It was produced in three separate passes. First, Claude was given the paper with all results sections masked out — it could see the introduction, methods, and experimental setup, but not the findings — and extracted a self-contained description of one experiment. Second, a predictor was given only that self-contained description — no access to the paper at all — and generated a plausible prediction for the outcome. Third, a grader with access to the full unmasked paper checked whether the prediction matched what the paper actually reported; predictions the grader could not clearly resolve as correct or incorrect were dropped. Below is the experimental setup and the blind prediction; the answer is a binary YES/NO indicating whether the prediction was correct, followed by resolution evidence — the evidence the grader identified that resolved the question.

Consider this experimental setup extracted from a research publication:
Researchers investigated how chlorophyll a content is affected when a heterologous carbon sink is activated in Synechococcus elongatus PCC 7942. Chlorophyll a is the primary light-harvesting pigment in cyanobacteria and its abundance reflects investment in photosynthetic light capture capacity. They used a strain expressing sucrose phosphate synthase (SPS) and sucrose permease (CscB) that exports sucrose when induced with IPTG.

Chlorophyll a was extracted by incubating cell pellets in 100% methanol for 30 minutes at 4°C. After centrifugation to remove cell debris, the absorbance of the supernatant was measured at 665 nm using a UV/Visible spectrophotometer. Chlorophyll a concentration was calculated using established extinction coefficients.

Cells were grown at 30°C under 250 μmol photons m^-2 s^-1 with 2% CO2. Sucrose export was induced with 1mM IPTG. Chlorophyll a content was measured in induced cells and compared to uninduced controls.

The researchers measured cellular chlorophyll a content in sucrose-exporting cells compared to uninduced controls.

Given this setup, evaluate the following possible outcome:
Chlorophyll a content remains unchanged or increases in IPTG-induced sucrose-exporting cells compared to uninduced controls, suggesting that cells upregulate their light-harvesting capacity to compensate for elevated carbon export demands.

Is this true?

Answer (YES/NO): YES